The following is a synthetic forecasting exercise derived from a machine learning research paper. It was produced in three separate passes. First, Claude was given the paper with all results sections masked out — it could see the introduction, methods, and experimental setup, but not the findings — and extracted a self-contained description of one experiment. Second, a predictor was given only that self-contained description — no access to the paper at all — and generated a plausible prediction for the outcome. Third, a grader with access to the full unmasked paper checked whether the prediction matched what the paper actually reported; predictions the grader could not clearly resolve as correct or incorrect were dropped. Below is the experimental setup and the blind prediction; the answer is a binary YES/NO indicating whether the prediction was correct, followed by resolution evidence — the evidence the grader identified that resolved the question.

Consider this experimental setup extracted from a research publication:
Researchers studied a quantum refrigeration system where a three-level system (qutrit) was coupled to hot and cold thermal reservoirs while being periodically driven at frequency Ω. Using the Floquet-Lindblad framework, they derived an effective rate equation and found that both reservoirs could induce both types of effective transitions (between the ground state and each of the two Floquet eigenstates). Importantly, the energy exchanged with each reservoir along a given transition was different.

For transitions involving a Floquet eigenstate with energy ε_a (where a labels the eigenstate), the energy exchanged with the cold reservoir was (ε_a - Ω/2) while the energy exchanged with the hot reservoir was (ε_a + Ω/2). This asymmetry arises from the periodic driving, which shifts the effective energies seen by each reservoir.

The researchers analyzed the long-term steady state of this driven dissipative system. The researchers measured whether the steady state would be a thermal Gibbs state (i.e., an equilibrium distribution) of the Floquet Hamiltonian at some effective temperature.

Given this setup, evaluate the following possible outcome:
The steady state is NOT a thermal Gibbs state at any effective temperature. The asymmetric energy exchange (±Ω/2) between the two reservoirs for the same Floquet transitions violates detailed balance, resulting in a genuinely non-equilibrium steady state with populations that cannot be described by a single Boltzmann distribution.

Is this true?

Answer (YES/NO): YES